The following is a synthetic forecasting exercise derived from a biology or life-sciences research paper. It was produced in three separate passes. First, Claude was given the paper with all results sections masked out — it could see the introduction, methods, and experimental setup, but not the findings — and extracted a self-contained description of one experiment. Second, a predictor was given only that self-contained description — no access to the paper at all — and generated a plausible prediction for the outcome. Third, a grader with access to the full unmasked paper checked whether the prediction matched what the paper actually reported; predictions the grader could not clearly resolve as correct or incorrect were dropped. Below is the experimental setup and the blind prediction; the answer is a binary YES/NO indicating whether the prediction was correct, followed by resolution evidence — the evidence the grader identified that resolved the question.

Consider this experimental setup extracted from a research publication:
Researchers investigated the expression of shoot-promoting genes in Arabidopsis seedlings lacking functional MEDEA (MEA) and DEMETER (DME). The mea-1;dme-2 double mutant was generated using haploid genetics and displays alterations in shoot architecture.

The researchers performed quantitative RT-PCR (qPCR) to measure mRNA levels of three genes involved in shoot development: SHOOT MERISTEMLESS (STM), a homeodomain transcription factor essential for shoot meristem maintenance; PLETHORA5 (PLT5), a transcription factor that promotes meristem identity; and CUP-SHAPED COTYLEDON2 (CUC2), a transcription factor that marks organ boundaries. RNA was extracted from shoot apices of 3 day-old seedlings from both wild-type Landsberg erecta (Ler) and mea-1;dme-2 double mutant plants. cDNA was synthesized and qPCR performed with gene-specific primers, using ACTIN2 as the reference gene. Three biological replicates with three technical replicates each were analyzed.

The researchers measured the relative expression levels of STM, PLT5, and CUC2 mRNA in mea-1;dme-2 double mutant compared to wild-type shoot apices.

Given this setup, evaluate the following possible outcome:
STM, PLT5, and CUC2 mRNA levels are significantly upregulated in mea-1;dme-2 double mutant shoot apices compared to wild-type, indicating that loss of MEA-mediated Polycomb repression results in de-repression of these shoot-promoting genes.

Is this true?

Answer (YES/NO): YES